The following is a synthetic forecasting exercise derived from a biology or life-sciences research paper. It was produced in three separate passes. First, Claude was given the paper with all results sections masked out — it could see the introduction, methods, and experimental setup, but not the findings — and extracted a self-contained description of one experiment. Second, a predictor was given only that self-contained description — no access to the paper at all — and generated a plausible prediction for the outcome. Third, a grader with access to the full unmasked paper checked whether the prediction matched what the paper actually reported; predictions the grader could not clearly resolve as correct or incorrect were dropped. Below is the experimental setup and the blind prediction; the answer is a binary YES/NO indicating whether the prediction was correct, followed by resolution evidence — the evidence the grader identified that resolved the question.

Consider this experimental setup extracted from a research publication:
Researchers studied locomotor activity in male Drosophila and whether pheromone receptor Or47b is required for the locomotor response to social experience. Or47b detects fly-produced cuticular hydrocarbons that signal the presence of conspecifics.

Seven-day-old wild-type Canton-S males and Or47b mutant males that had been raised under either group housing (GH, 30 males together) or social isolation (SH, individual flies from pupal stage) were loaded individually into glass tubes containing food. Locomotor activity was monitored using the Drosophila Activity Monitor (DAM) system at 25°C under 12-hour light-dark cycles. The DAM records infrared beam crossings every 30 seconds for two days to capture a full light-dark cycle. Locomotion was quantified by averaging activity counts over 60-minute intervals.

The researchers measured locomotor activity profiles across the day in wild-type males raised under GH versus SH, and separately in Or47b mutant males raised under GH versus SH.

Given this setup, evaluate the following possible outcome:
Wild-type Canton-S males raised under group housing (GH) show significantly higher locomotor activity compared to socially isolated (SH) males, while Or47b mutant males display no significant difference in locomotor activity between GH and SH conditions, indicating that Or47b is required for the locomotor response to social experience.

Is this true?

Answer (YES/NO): NO